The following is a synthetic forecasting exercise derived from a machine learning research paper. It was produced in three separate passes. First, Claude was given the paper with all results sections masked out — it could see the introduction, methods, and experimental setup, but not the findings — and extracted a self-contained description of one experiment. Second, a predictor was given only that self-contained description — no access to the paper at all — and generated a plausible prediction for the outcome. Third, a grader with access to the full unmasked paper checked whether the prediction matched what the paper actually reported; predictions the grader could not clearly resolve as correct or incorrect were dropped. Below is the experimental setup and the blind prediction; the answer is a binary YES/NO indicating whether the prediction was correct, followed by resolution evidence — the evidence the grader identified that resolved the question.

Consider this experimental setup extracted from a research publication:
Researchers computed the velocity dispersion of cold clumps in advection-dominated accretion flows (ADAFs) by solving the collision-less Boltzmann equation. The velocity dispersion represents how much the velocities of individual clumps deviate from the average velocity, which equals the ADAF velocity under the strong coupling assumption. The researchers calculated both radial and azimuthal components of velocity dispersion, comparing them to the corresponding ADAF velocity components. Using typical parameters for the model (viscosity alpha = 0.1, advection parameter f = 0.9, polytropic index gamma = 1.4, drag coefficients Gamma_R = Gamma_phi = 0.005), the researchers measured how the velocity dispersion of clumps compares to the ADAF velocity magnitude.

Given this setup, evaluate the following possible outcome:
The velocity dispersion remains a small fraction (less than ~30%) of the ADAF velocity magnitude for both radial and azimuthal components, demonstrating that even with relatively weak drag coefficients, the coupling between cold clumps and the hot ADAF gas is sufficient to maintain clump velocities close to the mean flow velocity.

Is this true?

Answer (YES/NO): NO